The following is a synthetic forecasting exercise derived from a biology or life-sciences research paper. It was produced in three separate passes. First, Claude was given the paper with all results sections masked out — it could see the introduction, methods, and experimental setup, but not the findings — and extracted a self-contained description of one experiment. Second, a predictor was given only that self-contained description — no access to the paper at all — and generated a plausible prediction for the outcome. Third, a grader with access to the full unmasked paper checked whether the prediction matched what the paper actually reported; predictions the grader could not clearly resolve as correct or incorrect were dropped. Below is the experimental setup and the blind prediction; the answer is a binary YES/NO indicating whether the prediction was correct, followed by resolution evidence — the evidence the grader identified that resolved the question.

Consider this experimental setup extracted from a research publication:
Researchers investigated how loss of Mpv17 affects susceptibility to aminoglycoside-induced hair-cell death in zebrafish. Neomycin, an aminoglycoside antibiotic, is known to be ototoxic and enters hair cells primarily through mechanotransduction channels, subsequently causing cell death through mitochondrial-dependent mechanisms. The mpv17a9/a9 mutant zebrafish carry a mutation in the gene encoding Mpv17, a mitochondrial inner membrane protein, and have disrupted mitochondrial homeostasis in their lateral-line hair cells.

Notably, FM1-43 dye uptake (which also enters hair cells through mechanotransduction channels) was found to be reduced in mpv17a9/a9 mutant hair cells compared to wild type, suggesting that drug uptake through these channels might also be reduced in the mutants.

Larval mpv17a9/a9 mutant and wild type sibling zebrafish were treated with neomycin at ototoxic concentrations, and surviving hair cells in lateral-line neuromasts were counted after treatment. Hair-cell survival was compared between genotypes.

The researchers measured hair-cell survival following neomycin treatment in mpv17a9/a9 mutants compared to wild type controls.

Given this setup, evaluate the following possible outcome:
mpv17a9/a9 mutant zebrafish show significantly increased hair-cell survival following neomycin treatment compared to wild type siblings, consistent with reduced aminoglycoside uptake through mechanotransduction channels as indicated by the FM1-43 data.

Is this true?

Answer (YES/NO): NO